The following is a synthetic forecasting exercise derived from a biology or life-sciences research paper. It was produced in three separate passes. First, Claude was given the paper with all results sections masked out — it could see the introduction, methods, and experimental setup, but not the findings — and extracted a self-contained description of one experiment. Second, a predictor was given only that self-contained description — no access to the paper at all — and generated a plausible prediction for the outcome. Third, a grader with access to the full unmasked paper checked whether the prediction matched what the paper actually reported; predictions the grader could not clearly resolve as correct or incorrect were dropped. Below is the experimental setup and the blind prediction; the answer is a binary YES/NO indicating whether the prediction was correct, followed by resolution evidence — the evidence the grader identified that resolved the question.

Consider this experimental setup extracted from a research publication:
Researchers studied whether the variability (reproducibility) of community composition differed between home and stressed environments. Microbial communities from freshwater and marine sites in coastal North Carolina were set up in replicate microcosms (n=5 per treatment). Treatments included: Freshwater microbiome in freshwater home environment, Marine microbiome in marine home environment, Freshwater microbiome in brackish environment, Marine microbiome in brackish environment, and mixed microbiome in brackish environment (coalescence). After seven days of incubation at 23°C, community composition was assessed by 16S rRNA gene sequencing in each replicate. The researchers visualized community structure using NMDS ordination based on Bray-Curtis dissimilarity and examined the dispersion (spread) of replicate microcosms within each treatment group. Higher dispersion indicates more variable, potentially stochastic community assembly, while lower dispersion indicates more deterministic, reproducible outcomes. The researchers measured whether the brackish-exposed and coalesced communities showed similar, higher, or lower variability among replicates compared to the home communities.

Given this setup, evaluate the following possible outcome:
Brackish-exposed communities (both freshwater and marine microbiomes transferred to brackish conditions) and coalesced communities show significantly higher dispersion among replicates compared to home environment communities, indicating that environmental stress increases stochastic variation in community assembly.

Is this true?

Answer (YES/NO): NO